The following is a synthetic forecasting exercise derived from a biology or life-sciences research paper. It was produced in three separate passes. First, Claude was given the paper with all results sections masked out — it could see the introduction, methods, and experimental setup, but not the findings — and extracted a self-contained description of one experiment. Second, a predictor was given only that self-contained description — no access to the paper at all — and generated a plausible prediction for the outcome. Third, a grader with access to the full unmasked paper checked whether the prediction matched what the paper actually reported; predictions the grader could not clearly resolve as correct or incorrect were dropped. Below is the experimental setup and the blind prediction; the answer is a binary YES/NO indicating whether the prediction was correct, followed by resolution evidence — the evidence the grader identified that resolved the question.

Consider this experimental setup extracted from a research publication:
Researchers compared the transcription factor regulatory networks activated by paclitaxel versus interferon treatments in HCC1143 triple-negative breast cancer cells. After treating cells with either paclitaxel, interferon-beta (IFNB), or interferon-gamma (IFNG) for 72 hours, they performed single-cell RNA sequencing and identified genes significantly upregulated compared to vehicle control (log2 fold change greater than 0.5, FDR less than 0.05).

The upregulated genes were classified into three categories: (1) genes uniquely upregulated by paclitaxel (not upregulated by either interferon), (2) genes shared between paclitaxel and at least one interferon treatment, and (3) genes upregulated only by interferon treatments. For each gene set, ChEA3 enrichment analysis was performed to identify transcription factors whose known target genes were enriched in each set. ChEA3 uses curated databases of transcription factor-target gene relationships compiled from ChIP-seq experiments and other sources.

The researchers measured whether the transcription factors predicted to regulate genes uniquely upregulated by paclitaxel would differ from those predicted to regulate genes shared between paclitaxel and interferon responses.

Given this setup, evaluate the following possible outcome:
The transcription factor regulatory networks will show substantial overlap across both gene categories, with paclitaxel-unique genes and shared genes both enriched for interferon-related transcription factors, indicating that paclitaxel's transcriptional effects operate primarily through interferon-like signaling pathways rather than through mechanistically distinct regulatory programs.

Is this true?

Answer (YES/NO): NO